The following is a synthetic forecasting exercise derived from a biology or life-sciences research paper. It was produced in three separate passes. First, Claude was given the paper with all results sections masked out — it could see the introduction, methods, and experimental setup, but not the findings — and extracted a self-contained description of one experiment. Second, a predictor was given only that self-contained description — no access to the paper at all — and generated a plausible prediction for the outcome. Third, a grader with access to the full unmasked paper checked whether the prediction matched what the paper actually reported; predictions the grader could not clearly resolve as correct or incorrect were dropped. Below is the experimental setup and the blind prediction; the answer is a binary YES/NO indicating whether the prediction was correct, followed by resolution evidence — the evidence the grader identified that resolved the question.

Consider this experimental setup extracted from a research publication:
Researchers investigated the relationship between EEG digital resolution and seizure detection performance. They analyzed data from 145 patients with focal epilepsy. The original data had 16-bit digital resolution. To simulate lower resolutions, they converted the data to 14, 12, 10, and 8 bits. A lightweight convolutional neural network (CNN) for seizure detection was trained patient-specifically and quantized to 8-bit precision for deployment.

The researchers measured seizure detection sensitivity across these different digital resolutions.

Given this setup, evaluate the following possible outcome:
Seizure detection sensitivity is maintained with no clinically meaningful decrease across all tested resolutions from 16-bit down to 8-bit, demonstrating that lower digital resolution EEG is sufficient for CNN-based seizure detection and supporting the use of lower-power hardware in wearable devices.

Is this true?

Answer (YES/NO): NO